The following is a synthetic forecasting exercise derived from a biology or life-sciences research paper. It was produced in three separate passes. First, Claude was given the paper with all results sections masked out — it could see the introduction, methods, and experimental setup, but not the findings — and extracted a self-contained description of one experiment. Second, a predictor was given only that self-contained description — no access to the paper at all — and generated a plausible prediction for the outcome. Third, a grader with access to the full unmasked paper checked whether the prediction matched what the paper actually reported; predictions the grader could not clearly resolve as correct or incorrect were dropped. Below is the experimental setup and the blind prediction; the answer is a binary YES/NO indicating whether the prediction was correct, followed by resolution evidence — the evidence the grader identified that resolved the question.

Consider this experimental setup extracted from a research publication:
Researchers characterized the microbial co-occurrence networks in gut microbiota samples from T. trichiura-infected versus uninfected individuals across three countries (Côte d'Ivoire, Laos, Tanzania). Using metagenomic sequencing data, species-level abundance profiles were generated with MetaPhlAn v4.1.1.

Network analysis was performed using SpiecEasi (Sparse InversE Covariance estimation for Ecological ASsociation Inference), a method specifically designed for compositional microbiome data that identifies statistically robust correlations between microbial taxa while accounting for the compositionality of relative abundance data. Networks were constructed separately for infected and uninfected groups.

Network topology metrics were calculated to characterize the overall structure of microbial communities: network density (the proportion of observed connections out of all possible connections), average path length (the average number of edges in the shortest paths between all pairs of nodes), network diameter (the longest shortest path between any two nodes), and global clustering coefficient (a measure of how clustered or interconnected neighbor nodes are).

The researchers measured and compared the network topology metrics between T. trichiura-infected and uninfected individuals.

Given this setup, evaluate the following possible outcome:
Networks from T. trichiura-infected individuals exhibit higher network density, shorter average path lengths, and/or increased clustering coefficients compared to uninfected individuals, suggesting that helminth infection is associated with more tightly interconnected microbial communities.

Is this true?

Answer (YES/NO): NO